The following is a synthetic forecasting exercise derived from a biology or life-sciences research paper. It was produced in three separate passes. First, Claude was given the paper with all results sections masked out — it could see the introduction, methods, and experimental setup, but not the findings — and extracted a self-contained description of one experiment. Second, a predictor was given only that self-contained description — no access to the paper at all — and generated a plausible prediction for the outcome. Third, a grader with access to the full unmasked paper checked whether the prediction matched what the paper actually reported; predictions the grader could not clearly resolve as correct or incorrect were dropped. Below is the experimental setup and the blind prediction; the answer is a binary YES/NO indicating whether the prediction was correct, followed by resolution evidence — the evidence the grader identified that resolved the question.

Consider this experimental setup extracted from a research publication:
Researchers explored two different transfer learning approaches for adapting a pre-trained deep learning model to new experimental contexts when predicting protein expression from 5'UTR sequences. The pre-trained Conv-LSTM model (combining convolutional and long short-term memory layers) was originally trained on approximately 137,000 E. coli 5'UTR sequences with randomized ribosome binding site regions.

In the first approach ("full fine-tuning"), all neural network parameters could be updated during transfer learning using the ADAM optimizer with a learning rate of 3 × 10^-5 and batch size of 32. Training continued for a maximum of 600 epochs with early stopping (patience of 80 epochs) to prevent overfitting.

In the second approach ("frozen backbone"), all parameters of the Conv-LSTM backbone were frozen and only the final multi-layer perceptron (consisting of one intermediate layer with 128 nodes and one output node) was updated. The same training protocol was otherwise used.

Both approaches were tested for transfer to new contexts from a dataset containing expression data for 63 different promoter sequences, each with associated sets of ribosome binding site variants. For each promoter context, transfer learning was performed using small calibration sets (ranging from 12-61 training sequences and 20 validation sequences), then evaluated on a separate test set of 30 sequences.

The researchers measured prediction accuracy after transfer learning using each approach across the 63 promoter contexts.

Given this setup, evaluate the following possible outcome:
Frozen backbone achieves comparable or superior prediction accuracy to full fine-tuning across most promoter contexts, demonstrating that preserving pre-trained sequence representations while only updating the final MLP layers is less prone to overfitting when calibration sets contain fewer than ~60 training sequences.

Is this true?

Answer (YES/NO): NO